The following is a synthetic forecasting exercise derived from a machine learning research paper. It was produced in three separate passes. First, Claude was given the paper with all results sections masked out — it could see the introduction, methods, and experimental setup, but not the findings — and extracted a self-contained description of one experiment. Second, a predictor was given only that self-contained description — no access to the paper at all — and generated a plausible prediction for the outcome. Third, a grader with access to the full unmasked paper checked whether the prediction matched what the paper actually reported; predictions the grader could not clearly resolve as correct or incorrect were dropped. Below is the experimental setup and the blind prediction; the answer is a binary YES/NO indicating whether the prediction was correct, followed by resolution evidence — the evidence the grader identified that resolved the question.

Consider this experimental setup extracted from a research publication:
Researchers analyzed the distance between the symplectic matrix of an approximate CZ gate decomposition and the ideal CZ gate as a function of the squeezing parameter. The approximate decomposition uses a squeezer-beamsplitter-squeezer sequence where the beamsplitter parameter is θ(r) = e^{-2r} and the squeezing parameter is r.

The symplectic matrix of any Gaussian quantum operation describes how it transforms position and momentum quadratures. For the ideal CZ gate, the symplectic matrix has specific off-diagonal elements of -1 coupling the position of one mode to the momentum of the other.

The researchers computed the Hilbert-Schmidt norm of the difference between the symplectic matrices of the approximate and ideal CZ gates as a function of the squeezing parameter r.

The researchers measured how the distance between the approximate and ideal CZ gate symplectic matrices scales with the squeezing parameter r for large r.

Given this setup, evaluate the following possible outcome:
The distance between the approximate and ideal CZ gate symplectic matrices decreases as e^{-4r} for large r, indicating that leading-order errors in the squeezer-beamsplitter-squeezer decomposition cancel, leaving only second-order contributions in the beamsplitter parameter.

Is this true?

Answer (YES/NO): YES